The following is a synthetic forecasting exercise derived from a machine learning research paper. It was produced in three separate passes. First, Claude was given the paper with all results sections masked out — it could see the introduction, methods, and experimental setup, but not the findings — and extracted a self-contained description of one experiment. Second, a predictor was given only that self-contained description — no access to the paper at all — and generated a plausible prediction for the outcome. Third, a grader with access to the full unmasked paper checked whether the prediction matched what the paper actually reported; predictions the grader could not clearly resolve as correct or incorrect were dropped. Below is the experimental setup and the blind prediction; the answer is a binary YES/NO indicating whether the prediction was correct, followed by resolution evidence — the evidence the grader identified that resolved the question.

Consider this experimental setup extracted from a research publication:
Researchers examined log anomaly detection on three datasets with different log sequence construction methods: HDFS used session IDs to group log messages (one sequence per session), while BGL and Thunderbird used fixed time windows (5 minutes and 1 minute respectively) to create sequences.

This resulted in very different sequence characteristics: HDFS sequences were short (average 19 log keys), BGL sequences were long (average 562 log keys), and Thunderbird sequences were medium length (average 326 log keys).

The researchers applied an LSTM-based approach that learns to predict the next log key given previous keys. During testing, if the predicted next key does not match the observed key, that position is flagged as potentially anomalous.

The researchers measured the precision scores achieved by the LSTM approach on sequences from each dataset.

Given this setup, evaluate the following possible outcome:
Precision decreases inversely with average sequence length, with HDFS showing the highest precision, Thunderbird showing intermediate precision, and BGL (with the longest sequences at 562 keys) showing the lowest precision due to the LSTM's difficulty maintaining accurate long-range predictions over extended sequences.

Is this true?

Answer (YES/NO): NO